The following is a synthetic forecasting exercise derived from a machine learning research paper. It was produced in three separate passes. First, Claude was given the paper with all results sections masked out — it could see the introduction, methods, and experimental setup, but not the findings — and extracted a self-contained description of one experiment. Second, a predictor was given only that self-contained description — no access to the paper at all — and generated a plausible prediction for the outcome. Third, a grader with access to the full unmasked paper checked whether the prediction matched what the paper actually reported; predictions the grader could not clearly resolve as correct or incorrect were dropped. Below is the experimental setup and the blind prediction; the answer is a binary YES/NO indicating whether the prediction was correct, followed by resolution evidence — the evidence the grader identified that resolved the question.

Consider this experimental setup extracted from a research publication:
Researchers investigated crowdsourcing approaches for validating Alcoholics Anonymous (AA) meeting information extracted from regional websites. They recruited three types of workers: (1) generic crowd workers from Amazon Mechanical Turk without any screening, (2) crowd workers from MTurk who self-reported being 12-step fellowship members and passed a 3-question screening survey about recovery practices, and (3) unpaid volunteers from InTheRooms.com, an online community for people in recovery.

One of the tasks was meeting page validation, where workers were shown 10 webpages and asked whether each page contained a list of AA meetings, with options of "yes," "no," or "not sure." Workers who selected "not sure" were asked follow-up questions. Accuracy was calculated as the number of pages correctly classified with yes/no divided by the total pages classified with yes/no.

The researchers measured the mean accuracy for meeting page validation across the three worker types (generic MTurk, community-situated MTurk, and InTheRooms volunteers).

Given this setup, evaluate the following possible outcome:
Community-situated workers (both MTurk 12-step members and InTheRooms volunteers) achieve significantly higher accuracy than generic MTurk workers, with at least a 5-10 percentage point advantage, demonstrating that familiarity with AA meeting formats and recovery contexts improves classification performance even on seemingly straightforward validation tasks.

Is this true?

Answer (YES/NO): NO